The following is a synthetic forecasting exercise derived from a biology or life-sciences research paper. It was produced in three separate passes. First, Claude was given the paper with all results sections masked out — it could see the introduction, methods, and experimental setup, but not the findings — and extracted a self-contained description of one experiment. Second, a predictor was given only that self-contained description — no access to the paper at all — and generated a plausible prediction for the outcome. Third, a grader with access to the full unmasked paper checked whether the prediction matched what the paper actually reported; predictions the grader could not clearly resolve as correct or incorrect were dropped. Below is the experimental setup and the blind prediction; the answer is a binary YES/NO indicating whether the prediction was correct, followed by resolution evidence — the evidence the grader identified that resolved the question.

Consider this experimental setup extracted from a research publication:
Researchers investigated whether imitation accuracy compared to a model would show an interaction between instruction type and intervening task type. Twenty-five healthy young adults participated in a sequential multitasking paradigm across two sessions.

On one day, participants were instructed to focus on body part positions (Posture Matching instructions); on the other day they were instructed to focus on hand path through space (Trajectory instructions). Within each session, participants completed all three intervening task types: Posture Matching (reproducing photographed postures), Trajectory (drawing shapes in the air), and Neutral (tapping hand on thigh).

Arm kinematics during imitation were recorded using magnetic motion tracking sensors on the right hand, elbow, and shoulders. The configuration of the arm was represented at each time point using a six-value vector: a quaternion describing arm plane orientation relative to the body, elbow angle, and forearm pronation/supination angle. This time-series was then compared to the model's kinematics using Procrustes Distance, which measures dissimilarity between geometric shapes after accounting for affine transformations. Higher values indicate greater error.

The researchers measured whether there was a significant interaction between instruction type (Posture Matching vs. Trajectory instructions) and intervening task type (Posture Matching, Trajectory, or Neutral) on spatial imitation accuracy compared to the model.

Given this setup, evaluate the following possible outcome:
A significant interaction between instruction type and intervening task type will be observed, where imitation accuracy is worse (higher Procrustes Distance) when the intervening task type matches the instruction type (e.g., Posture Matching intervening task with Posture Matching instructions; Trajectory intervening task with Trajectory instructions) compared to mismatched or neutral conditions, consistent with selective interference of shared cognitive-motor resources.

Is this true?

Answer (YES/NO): NO